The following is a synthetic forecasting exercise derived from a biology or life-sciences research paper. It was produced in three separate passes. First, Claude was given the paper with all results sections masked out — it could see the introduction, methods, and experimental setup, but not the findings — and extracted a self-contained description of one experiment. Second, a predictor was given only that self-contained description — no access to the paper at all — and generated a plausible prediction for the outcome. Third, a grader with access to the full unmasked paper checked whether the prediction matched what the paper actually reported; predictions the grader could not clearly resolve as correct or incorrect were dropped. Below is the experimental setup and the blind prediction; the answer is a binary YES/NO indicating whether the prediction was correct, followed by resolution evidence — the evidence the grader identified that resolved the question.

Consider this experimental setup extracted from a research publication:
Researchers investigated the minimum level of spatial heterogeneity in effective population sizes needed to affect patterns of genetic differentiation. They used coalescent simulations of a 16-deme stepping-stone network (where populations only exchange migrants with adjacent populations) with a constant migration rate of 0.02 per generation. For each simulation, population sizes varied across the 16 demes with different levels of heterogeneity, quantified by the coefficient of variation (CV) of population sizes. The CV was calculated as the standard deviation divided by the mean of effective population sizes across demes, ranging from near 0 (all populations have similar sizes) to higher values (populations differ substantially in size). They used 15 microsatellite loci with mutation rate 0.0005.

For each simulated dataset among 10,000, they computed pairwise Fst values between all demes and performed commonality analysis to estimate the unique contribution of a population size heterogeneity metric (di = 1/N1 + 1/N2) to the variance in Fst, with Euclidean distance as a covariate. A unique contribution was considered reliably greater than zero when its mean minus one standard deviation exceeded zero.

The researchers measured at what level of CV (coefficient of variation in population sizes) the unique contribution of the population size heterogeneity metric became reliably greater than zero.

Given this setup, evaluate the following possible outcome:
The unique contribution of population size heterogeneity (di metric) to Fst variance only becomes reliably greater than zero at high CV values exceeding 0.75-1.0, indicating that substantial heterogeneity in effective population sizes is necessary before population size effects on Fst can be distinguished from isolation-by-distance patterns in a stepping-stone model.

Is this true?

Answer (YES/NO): NO